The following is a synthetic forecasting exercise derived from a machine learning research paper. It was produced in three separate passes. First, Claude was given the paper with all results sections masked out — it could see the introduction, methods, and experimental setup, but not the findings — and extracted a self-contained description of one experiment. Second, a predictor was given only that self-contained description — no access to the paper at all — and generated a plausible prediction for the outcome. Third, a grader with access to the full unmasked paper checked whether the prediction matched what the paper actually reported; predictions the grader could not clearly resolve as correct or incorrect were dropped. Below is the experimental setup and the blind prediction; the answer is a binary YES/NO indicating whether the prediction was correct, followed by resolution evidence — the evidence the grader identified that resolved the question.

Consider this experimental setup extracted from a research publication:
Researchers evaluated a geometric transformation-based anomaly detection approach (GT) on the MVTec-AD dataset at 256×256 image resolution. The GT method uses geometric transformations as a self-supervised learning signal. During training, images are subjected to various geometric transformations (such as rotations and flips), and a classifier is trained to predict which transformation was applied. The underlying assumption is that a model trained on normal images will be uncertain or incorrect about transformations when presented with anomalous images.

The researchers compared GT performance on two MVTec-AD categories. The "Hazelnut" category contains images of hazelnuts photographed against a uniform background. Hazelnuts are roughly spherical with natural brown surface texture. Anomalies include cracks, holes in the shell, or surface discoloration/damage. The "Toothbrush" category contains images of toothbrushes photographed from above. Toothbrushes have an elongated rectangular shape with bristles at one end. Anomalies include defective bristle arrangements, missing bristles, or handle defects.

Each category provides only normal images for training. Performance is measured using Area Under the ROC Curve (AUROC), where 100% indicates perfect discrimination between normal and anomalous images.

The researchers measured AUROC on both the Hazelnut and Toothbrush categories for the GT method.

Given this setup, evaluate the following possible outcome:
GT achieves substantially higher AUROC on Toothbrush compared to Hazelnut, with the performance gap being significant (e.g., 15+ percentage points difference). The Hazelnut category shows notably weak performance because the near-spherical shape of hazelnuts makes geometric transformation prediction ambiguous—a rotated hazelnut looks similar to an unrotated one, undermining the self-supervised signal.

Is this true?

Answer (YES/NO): YES